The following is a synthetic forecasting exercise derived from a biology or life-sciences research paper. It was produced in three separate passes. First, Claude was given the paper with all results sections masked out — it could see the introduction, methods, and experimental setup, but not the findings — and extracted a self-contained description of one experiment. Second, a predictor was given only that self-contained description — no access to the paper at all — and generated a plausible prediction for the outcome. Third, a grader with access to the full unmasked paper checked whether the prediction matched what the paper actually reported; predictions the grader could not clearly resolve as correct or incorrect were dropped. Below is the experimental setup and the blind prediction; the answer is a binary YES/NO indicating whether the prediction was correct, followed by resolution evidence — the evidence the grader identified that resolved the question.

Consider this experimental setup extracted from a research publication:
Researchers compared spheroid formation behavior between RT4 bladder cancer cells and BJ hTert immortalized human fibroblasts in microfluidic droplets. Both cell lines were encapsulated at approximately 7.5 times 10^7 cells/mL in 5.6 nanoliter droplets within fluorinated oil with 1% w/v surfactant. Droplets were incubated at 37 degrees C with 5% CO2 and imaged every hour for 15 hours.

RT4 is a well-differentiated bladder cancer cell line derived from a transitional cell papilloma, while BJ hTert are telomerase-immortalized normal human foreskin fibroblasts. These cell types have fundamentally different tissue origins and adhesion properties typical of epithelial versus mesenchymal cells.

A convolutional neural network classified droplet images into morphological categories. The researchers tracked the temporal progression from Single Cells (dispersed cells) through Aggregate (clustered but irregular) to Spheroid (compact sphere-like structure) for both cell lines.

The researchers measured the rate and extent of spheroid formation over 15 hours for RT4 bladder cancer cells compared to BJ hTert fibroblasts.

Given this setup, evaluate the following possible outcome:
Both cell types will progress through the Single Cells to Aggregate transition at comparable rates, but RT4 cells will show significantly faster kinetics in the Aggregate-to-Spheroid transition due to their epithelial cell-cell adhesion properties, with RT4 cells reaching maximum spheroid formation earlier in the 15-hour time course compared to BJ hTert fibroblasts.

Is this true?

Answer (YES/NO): NO